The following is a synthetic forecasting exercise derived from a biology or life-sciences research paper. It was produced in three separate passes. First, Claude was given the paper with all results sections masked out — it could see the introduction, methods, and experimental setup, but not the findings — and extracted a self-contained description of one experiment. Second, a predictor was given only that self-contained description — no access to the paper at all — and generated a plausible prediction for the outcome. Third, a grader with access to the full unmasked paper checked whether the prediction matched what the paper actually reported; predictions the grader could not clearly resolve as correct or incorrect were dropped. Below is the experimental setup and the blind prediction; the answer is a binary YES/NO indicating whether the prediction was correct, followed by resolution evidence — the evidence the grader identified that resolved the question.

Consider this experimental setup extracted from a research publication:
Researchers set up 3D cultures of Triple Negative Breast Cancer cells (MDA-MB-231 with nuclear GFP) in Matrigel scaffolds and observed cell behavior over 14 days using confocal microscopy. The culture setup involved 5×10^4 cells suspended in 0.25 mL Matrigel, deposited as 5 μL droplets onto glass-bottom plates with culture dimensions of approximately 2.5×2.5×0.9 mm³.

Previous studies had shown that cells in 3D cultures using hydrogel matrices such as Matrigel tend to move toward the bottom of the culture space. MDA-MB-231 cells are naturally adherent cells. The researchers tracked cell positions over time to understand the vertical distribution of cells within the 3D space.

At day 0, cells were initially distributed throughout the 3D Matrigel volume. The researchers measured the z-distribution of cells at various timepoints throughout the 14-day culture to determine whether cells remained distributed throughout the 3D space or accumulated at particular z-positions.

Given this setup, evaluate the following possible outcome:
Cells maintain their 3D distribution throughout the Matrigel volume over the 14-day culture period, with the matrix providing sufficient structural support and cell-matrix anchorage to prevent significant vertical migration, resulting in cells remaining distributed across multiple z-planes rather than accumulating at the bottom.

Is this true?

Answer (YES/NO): NO